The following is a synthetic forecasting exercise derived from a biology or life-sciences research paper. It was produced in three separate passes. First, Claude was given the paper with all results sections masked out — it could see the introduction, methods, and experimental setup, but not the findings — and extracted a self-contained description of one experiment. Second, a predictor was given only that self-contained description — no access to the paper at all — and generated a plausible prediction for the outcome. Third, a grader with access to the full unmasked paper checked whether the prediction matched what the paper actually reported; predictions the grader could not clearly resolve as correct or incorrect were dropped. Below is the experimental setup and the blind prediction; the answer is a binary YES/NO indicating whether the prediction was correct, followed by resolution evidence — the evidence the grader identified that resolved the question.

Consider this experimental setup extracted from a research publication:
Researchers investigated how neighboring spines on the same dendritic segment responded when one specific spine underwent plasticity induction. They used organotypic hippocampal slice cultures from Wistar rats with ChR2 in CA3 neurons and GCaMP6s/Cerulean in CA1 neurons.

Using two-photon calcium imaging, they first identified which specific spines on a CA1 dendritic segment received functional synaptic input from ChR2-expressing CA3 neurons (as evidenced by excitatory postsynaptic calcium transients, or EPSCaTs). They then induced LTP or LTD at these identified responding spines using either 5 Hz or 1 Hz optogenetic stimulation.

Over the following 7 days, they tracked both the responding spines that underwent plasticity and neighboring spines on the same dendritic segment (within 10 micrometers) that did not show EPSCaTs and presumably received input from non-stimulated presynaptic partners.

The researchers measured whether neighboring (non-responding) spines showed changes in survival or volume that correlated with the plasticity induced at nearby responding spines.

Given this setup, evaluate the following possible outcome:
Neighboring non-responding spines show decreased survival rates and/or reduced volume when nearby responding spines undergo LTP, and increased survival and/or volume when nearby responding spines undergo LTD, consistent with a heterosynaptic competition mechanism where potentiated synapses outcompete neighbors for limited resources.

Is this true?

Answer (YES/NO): NO